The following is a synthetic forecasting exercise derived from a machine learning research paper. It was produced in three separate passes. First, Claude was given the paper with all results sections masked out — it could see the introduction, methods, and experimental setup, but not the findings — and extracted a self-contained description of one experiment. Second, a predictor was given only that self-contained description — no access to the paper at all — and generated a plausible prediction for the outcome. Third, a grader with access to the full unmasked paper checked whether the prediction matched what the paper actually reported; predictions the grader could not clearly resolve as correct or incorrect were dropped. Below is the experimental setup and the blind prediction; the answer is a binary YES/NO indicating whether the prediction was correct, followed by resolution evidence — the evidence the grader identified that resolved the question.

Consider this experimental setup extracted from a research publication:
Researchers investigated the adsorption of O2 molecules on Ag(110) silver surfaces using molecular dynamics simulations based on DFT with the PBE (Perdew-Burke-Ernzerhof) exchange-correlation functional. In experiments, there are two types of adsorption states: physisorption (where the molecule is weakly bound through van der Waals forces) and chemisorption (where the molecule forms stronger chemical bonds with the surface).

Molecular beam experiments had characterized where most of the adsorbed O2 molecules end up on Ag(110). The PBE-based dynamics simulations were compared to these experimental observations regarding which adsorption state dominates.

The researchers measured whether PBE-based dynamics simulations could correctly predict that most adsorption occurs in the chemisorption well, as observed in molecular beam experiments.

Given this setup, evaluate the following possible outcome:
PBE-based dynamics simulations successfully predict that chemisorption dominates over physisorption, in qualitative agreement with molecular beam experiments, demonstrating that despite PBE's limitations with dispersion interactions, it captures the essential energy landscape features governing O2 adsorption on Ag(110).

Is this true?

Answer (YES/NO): NO